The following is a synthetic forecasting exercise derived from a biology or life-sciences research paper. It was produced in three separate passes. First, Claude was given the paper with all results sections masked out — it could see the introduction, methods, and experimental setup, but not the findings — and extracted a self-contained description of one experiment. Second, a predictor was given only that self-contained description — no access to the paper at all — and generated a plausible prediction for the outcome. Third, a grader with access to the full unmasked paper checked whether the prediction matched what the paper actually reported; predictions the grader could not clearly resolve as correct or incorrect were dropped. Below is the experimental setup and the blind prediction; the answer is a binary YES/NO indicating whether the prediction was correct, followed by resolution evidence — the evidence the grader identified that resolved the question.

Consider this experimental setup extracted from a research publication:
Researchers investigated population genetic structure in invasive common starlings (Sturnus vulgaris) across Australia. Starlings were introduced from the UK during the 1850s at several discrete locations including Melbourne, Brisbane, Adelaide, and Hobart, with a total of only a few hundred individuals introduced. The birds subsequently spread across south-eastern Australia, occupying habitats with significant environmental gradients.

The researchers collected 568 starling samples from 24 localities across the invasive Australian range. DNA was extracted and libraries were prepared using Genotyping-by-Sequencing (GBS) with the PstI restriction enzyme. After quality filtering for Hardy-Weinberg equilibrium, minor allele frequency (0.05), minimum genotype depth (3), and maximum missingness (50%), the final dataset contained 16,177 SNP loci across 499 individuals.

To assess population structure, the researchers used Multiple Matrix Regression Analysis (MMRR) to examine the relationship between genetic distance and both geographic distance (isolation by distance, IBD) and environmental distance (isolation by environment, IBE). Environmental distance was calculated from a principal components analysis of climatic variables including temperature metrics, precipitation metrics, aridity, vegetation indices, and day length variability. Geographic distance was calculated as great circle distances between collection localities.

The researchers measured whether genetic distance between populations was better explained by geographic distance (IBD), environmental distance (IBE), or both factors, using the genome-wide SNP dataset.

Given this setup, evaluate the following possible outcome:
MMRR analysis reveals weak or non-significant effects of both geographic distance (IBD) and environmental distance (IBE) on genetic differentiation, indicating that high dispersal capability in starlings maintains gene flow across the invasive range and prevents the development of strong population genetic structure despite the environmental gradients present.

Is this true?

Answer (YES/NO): NO